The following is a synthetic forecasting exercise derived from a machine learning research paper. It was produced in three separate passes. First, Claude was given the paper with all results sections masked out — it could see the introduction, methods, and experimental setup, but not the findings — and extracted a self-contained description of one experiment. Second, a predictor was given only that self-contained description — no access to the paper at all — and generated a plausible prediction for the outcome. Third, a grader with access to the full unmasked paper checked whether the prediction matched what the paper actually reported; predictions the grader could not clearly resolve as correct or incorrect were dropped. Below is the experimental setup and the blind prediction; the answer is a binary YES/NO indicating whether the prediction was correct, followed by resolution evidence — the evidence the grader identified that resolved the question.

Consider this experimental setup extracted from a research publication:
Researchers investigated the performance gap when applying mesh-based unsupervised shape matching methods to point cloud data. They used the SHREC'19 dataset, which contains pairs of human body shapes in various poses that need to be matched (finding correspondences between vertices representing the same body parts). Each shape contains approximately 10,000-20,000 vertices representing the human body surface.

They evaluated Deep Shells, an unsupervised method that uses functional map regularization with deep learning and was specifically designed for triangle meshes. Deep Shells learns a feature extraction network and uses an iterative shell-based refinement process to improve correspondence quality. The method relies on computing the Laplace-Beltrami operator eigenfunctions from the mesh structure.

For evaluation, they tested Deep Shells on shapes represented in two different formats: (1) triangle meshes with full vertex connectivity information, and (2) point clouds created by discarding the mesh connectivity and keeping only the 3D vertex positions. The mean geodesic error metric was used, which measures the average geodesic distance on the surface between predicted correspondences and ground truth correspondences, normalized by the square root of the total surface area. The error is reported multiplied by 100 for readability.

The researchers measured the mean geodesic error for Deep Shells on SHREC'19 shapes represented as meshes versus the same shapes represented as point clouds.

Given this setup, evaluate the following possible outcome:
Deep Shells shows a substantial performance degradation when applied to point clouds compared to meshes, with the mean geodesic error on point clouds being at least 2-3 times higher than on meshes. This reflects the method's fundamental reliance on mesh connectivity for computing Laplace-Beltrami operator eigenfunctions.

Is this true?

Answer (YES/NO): NO